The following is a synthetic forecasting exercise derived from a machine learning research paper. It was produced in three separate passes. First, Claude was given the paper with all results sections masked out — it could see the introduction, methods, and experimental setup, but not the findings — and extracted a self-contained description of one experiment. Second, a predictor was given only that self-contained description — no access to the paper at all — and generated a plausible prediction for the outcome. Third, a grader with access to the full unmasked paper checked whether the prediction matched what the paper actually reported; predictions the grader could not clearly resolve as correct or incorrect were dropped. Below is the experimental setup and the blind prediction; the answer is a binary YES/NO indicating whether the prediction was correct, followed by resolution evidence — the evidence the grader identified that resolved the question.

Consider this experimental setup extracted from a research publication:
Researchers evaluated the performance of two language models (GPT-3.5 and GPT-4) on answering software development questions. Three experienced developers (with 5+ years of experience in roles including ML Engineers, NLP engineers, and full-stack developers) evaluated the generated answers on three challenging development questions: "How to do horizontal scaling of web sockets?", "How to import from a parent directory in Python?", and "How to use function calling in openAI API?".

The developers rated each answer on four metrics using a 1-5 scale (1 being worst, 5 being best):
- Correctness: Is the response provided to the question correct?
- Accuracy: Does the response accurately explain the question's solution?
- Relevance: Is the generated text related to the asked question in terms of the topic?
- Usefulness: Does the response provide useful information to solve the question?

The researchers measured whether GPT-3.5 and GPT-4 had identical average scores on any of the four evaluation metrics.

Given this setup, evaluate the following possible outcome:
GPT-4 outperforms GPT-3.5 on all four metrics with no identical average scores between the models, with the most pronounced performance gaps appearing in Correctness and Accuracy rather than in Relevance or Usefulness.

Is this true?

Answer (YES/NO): NO